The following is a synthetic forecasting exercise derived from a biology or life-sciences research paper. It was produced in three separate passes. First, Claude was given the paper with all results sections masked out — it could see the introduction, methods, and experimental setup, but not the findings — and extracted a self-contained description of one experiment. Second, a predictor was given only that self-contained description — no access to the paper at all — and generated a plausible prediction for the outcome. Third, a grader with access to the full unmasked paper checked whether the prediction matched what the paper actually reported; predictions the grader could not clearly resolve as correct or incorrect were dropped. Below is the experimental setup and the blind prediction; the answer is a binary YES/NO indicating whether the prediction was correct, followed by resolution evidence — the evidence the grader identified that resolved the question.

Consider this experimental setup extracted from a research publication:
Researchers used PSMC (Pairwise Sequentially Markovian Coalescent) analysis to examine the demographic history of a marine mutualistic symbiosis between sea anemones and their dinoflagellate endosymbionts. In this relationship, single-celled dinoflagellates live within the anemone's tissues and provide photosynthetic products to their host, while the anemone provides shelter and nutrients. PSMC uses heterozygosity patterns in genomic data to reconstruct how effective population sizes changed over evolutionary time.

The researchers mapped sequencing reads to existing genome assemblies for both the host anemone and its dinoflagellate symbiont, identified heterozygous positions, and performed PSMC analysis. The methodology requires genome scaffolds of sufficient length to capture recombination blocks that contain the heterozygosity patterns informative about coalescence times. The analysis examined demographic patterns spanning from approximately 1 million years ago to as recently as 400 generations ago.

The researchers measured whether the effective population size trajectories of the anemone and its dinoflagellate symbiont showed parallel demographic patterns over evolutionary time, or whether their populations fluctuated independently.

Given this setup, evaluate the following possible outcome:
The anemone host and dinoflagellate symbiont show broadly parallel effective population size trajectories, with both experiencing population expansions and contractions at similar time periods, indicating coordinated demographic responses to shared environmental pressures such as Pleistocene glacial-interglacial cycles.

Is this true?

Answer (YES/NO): YES